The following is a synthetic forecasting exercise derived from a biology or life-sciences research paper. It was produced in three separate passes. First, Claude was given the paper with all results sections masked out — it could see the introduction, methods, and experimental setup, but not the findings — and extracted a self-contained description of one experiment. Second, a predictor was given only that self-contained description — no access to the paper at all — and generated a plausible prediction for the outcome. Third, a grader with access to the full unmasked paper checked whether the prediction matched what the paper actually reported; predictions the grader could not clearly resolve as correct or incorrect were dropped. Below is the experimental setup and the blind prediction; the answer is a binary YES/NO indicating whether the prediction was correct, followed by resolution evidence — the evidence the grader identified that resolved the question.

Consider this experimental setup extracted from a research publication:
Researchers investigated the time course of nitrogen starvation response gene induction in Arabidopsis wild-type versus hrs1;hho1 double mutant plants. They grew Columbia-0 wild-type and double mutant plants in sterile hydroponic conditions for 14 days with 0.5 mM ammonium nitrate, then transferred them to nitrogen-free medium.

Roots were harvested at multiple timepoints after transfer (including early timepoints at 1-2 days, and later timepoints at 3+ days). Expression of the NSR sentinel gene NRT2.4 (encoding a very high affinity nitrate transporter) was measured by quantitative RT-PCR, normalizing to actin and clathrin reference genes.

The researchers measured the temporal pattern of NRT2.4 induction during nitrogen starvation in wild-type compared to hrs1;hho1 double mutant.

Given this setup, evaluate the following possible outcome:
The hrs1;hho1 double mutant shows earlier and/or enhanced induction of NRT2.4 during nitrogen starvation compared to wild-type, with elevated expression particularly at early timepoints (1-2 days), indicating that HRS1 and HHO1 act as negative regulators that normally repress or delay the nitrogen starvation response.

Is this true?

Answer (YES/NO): NO